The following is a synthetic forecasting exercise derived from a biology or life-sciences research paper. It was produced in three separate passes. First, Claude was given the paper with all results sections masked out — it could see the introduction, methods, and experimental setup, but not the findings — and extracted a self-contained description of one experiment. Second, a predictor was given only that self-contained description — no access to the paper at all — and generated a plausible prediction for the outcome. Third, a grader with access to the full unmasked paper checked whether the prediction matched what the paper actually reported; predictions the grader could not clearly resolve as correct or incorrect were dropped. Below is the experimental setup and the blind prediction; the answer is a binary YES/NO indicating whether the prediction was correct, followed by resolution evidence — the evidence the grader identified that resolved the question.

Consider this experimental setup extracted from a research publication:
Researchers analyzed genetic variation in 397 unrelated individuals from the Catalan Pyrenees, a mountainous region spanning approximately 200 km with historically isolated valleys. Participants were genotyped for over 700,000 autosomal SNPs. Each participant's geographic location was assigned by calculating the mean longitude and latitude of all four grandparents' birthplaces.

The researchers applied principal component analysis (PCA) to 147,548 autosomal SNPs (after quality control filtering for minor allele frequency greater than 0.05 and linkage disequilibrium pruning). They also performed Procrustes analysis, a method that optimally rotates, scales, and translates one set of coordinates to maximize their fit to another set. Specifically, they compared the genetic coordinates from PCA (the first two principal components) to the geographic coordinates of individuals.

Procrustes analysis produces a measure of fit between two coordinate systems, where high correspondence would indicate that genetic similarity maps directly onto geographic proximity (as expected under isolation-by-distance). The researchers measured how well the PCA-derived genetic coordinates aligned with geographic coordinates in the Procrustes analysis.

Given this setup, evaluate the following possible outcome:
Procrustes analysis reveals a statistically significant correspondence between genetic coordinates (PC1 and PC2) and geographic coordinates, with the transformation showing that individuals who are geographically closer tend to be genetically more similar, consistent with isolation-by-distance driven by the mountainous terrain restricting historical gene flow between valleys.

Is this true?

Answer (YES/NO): NO